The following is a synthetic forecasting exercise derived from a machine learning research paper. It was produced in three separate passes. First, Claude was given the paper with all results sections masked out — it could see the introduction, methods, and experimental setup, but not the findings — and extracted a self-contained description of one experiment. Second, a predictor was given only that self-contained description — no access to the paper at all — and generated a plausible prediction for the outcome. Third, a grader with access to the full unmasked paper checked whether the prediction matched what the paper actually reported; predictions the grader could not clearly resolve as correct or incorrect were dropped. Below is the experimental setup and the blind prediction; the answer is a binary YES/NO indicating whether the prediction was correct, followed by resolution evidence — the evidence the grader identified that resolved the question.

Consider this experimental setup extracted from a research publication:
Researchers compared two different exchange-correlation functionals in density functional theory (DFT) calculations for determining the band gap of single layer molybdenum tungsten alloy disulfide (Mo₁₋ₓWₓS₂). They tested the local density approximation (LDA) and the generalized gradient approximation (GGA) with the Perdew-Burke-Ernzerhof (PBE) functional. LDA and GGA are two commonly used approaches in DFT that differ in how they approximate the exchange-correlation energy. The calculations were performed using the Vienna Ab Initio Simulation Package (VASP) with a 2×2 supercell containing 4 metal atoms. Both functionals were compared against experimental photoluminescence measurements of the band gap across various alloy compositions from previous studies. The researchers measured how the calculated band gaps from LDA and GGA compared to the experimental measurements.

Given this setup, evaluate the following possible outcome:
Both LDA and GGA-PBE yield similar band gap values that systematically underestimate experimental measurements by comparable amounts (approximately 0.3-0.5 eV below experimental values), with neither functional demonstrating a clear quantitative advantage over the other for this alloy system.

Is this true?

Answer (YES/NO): NO